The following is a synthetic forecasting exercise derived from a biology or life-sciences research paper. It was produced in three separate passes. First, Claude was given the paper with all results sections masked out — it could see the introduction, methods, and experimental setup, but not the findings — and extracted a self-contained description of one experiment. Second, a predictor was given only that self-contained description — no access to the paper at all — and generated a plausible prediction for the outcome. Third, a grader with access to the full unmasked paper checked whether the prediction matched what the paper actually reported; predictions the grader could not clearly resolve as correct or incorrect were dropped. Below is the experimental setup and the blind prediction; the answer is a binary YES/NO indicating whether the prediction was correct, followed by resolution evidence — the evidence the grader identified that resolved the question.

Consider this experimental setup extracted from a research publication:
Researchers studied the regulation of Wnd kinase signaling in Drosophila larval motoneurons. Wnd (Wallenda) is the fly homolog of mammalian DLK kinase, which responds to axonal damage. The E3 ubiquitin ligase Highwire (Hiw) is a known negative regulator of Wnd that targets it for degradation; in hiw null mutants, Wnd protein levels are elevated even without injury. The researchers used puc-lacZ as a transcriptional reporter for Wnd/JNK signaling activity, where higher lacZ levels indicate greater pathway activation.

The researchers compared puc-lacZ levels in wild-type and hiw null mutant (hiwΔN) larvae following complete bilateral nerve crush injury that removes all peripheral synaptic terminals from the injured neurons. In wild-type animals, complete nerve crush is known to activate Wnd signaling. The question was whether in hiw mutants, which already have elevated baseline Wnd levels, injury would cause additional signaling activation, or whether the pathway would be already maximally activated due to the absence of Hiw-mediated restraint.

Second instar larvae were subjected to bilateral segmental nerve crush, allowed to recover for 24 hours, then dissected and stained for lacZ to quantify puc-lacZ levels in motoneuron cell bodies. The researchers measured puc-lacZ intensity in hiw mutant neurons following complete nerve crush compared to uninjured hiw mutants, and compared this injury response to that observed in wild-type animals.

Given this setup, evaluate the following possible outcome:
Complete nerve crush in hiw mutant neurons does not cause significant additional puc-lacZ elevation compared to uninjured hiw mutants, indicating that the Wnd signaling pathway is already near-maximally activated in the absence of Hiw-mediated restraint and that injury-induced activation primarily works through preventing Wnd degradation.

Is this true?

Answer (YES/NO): NO